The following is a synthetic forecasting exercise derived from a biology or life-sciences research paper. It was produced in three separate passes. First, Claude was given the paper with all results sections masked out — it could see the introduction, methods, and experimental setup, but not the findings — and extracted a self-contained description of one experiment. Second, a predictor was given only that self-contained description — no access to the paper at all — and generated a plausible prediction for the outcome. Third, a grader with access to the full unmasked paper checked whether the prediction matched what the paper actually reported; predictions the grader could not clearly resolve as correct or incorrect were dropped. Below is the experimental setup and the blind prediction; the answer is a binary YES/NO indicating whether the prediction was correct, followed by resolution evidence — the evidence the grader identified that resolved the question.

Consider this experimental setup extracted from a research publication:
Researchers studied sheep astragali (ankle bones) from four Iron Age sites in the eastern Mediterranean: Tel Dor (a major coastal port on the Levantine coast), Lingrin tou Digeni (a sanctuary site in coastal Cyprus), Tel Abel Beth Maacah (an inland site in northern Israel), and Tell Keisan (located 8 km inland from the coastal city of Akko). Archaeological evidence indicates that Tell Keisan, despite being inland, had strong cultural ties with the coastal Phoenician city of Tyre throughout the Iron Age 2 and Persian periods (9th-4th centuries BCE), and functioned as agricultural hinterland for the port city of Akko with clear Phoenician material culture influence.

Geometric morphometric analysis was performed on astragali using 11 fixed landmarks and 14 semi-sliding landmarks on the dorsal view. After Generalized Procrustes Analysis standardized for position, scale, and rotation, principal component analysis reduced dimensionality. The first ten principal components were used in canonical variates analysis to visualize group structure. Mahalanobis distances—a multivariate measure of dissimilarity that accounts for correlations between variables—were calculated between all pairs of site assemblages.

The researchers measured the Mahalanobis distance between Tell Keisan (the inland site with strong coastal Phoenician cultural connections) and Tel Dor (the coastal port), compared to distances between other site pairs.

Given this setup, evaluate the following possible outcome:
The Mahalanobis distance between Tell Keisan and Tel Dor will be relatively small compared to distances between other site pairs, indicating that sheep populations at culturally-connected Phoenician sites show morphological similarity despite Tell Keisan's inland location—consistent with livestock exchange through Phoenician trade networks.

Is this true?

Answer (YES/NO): NO